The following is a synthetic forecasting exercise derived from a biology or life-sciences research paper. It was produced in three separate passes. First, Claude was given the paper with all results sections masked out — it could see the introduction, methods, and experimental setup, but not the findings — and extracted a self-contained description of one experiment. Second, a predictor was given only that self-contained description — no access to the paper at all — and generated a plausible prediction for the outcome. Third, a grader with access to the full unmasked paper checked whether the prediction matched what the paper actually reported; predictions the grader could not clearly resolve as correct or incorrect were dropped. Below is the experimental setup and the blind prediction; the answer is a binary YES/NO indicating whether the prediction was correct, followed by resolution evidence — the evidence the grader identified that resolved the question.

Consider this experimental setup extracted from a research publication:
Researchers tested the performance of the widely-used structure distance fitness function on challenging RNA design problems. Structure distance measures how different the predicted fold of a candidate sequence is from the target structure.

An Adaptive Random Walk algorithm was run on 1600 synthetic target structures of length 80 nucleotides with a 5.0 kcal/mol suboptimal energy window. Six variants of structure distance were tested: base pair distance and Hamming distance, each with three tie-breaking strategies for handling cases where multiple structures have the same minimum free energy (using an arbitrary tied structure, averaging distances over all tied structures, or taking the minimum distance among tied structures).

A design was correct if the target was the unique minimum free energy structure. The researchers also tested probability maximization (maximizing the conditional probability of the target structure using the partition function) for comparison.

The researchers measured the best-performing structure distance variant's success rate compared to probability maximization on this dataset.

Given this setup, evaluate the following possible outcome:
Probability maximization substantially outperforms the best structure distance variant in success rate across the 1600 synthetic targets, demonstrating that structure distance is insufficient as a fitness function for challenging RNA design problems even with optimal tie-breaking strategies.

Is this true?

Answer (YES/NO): YES